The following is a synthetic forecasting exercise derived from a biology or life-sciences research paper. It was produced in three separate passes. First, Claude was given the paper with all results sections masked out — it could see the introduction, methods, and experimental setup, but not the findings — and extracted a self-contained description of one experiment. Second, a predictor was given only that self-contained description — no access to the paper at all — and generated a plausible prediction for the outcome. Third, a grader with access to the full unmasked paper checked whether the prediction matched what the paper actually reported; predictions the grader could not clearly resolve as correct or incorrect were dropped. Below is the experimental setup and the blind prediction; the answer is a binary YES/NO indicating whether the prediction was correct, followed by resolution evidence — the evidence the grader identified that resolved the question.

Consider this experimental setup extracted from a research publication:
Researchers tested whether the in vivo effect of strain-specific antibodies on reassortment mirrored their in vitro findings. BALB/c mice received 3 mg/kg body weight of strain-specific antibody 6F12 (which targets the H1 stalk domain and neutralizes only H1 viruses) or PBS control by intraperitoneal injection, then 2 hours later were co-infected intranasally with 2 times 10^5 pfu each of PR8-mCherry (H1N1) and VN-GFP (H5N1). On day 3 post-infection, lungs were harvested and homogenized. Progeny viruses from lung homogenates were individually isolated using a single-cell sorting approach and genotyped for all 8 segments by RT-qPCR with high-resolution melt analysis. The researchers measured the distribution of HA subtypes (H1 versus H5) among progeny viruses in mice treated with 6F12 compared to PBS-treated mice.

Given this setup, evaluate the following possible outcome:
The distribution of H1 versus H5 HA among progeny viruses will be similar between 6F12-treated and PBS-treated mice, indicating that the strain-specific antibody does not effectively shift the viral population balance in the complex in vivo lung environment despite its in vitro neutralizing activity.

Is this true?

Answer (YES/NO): NO